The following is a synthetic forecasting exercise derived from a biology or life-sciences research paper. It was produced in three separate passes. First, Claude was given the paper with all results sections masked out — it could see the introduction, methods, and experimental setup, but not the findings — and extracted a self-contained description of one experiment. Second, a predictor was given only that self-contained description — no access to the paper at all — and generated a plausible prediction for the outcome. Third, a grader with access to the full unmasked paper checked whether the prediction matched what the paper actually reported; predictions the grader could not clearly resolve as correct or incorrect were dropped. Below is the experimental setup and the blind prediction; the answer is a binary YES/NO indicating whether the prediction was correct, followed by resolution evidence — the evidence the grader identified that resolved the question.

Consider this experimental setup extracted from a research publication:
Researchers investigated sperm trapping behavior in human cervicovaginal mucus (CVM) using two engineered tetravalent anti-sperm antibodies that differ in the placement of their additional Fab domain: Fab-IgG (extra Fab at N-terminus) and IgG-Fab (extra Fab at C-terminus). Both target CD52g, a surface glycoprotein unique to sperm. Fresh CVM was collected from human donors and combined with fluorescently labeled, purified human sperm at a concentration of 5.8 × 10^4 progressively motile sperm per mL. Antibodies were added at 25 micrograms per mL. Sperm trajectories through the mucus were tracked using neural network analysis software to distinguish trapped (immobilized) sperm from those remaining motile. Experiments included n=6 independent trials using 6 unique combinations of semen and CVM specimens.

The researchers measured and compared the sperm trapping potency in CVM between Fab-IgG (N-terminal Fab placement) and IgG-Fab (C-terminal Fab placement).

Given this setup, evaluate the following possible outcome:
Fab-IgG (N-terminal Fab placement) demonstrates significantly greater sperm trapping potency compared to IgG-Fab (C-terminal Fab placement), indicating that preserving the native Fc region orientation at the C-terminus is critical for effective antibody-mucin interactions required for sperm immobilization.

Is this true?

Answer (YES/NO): NO